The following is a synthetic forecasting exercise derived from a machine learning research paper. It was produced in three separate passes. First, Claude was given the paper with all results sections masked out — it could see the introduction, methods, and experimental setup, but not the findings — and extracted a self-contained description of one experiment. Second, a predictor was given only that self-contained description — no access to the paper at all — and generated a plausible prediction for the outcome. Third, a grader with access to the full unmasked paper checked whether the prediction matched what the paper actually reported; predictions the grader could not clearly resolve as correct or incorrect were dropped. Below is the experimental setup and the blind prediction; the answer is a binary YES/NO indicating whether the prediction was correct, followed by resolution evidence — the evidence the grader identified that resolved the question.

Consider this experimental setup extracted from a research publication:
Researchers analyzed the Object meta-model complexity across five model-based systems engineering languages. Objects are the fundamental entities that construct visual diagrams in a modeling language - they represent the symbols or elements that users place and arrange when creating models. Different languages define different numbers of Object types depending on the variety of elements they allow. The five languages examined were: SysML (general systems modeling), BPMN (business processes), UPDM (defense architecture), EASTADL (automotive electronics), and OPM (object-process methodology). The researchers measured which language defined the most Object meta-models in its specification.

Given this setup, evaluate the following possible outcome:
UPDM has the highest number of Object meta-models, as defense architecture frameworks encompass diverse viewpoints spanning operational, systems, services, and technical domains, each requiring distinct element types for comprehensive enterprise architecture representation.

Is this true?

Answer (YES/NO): YES